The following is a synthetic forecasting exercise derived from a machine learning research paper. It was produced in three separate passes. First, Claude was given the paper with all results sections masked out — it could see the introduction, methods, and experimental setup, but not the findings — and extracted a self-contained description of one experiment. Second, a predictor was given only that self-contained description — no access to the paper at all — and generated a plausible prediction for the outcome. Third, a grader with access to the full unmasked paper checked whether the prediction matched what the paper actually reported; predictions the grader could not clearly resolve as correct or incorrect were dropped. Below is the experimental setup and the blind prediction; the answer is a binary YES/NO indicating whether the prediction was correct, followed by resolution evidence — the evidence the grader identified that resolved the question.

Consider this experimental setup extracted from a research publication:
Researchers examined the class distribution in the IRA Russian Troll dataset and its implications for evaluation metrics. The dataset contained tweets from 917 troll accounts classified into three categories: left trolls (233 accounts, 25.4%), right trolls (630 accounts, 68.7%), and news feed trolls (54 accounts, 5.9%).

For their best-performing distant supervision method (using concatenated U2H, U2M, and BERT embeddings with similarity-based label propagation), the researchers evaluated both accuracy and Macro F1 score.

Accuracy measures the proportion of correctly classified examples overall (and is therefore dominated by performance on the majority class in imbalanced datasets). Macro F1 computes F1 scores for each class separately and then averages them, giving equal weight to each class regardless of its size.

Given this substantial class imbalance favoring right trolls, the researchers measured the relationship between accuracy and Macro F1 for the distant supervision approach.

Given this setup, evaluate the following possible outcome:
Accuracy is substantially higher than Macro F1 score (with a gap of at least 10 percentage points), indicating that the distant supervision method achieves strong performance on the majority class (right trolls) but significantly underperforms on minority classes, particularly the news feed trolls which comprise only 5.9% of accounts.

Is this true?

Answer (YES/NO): YES